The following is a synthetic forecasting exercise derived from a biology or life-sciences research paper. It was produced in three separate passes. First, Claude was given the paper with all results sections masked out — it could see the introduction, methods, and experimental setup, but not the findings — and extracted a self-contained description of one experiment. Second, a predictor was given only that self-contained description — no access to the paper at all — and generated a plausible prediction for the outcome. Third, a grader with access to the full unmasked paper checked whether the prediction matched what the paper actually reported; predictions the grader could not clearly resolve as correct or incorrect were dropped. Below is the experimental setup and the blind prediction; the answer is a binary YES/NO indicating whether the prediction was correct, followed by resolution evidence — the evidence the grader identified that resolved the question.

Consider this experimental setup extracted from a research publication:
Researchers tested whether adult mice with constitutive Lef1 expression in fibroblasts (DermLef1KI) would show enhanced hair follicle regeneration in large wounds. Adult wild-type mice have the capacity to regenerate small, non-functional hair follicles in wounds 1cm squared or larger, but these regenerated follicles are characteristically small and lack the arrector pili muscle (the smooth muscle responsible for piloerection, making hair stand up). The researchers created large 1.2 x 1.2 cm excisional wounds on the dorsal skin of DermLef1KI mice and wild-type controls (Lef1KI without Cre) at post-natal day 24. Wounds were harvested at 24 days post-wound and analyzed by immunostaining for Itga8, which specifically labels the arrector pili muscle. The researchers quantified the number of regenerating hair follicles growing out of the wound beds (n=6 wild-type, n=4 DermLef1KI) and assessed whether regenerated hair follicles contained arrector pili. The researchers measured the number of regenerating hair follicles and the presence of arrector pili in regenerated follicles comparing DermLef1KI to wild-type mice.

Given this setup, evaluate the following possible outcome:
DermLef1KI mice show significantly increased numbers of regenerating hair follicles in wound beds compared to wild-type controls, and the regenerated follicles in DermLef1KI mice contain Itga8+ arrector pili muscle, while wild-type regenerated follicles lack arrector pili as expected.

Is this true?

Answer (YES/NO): YES